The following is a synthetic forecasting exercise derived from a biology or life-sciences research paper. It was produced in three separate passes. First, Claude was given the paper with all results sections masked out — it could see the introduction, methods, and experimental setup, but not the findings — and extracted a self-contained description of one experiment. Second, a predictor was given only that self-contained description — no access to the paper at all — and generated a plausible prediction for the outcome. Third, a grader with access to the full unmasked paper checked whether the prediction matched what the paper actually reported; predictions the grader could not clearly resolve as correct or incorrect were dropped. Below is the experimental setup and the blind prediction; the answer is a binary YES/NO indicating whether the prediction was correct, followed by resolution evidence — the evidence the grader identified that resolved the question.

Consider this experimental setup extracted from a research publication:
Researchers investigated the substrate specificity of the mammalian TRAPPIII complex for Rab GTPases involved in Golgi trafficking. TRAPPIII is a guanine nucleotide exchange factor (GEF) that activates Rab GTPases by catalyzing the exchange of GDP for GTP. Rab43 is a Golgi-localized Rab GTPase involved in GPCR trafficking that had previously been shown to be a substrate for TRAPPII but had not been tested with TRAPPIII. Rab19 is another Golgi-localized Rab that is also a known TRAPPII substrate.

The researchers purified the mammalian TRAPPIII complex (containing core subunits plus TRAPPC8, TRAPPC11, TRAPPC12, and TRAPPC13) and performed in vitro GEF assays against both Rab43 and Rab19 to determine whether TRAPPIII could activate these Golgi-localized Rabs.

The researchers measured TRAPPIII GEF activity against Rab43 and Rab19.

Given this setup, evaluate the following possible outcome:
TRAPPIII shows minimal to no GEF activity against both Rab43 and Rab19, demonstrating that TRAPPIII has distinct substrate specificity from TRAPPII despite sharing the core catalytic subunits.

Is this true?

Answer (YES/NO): NO